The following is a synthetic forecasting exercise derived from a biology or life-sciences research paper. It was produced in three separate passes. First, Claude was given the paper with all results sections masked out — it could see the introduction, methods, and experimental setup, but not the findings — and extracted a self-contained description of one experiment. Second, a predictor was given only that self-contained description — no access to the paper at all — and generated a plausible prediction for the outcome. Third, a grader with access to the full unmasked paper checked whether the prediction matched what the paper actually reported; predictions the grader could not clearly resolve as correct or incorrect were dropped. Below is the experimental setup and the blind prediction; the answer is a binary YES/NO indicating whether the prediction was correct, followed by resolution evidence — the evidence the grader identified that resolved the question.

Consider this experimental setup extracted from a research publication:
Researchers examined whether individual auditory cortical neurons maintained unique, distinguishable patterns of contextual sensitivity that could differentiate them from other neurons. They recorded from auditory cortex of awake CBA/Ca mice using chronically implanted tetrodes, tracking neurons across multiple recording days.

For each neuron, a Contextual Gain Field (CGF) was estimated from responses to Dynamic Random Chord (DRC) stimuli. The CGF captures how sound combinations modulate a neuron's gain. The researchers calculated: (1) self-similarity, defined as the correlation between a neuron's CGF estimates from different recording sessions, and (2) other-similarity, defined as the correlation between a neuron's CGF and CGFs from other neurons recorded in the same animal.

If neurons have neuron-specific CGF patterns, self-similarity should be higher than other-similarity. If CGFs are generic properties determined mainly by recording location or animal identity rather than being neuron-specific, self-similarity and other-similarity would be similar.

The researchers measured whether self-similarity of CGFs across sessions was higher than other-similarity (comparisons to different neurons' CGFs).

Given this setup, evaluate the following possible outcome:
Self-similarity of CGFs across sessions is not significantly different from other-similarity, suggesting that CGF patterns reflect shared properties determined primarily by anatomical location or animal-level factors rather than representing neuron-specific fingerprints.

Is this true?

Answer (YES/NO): NO